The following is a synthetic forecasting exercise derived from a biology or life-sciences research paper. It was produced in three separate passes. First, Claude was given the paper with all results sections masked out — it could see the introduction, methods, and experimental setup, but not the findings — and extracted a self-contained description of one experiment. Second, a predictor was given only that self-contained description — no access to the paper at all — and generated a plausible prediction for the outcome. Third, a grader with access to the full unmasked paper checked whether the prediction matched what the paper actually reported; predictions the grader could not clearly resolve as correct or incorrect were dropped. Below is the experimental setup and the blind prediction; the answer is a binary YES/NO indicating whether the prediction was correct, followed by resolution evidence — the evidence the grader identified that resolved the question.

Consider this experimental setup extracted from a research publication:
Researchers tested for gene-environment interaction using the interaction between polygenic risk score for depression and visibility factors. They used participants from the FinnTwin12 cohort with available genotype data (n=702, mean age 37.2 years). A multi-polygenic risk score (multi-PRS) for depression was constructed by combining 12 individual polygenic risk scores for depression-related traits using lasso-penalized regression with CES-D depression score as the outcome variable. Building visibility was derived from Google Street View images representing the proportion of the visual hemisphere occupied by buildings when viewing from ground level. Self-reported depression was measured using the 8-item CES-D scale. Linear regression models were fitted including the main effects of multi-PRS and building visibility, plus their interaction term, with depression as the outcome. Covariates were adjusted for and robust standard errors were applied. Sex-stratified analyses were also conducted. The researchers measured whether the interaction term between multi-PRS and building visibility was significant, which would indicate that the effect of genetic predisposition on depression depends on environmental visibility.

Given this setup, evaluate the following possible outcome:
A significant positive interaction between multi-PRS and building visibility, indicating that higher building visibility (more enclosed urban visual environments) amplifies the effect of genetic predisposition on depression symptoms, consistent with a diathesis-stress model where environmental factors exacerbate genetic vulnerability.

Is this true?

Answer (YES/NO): NO